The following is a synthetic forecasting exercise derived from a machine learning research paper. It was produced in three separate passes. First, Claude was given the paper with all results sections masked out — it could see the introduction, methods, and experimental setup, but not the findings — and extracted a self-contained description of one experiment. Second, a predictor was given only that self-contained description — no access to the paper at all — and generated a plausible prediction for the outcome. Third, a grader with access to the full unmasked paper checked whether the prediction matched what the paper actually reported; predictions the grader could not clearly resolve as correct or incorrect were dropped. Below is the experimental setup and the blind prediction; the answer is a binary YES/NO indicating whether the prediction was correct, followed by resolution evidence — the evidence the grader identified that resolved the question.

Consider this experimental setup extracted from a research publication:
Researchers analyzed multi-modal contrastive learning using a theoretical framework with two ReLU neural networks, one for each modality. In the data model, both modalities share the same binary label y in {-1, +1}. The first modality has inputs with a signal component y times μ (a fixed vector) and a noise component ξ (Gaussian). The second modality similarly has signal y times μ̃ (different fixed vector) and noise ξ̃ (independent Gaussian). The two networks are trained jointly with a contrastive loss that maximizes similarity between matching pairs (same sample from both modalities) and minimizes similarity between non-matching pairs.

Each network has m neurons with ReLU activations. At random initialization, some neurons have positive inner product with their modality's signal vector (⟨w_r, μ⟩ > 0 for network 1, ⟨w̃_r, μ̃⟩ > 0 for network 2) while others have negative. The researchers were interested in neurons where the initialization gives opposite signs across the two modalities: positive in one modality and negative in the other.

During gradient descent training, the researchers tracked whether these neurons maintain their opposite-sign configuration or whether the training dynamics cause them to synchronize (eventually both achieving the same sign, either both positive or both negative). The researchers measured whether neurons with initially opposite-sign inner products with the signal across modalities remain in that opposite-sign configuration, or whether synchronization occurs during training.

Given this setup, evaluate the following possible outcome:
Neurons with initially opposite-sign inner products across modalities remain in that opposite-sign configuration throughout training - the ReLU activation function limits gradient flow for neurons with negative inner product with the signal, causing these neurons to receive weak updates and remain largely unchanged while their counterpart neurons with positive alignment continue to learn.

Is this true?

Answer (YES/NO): NO